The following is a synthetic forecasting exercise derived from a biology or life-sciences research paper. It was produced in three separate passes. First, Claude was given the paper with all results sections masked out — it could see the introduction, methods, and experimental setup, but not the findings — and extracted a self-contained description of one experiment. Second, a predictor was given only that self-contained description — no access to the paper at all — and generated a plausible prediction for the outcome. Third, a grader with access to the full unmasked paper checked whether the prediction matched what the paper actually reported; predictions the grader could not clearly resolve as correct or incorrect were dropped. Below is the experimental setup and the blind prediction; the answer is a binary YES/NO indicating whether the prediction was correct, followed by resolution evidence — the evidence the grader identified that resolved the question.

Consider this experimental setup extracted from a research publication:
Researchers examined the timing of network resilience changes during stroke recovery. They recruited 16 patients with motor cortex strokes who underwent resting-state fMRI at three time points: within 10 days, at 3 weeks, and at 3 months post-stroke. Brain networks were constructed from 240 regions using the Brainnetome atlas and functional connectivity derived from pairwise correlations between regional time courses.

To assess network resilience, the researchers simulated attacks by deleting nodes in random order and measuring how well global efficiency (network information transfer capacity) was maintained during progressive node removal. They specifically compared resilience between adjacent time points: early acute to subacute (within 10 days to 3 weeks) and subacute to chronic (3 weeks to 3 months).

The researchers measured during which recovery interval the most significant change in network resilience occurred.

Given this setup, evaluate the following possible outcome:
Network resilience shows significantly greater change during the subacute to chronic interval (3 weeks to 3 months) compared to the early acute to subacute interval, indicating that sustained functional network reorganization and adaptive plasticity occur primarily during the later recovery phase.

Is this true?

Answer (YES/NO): YES